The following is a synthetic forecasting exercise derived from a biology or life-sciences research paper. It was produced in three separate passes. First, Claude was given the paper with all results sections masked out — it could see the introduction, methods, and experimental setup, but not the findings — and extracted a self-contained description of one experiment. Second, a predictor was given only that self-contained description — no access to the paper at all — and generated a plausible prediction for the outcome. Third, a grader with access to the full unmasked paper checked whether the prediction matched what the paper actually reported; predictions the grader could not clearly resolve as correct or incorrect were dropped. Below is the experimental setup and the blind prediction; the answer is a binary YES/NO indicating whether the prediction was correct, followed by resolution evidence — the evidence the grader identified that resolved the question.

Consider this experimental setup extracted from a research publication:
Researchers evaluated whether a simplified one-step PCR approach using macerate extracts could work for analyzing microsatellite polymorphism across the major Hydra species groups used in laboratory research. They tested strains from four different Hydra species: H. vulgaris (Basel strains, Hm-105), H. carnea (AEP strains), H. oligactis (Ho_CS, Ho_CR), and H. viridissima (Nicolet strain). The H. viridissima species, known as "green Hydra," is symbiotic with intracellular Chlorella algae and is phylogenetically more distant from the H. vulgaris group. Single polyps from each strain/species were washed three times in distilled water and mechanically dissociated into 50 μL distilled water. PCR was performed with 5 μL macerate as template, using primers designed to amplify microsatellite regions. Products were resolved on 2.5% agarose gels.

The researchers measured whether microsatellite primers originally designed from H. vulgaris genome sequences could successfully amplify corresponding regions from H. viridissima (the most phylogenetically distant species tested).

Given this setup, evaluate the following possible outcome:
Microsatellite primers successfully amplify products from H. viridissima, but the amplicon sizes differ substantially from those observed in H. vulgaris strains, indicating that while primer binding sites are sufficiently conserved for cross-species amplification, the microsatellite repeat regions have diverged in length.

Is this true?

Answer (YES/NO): NO